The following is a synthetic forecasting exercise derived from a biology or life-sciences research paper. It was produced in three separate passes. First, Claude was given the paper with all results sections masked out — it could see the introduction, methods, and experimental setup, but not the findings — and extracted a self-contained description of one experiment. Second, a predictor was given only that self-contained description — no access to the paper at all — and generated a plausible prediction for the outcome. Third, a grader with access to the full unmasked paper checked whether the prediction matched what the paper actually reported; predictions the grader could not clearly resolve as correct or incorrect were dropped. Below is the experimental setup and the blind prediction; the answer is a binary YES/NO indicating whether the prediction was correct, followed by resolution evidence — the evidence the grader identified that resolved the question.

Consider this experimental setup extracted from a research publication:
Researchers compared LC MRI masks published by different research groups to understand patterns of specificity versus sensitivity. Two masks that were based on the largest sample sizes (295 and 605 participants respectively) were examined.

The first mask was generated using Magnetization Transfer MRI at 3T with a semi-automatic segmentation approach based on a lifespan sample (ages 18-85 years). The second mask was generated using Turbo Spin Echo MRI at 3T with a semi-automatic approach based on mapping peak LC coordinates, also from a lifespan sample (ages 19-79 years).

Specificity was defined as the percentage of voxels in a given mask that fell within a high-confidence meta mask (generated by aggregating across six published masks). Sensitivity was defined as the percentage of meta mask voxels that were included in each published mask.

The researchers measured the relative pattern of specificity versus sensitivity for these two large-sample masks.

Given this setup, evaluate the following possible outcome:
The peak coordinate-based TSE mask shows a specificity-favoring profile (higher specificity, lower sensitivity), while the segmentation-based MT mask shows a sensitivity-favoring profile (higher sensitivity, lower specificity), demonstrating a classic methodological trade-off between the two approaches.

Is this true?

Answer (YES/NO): YES